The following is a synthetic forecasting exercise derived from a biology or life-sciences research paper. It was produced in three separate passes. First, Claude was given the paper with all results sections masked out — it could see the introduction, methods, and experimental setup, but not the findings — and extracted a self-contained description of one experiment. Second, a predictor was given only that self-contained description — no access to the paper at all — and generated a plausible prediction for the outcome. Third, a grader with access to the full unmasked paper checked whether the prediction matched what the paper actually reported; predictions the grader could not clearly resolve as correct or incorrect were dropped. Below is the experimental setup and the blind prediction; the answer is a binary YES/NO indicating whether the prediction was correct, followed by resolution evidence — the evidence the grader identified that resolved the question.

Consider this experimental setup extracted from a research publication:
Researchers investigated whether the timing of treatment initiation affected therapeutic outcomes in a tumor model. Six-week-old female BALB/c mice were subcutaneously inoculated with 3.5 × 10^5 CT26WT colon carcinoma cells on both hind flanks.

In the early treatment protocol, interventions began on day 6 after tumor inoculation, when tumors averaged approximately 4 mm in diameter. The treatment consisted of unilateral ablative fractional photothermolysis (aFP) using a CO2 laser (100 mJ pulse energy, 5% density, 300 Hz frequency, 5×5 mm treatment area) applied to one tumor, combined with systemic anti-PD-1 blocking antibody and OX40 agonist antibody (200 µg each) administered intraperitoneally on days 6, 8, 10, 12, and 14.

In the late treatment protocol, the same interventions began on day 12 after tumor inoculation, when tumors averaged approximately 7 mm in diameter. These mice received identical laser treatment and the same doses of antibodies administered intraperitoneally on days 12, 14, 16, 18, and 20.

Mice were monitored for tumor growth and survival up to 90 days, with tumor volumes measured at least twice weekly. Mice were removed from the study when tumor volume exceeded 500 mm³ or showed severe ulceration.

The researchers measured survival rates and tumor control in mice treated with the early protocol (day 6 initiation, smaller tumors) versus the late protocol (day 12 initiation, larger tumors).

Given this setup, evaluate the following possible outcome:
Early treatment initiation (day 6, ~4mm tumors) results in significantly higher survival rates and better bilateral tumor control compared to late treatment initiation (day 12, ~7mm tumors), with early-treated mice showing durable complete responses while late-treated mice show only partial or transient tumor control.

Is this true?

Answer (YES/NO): NO